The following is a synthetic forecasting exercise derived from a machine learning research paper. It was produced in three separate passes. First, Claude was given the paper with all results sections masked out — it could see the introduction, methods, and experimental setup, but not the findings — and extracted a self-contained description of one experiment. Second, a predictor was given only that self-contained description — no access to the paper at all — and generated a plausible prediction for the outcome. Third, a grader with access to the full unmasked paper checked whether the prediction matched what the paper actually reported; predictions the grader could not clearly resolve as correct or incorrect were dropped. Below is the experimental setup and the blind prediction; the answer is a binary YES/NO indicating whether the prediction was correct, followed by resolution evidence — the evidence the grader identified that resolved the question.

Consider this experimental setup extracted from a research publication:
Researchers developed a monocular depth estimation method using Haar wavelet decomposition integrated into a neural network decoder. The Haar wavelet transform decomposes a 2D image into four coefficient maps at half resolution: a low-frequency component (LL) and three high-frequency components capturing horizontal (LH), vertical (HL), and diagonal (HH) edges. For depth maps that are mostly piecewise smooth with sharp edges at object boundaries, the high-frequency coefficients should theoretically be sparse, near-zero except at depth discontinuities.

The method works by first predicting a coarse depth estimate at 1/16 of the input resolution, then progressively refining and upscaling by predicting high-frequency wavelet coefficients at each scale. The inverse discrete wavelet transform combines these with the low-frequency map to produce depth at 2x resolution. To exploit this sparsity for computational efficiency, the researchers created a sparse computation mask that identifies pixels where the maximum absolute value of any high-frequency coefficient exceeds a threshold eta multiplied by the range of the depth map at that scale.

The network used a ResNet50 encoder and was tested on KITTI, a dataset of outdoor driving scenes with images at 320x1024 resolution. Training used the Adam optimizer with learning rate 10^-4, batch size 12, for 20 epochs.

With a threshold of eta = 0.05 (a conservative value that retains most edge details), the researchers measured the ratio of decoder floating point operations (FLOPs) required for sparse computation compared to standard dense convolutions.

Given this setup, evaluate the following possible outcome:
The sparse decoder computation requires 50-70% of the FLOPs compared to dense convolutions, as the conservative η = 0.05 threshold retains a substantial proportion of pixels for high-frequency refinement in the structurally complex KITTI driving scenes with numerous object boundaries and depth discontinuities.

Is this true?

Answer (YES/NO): NO